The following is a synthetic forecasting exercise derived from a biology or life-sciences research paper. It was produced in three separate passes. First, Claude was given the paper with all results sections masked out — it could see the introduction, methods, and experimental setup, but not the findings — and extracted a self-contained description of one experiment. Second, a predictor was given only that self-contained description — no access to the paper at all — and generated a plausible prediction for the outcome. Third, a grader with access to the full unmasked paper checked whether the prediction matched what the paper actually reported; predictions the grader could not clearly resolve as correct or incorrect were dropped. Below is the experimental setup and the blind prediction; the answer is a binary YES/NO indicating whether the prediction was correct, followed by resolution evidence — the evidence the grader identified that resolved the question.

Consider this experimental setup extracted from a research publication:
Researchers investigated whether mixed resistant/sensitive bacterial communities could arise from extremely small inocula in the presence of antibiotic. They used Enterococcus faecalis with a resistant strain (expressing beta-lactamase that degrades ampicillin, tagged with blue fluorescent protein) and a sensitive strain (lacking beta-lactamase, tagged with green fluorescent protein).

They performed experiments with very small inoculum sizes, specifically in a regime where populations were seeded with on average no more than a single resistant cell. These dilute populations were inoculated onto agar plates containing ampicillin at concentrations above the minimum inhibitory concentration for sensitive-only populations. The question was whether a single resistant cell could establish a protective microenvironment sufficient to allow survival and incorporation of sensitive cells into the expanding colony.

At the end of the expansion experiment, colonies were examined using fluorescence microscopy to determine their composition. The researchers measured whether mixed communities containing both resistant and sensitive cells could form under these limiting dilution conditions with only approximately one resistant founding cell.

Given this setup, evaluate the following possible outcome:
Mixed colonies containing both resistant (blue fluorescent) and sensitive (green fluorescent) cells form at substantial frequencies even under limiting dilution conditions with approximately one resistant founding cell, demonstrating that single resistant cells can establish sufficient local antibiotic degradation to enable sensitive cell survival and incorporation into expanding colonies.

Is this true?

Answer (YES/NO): YES